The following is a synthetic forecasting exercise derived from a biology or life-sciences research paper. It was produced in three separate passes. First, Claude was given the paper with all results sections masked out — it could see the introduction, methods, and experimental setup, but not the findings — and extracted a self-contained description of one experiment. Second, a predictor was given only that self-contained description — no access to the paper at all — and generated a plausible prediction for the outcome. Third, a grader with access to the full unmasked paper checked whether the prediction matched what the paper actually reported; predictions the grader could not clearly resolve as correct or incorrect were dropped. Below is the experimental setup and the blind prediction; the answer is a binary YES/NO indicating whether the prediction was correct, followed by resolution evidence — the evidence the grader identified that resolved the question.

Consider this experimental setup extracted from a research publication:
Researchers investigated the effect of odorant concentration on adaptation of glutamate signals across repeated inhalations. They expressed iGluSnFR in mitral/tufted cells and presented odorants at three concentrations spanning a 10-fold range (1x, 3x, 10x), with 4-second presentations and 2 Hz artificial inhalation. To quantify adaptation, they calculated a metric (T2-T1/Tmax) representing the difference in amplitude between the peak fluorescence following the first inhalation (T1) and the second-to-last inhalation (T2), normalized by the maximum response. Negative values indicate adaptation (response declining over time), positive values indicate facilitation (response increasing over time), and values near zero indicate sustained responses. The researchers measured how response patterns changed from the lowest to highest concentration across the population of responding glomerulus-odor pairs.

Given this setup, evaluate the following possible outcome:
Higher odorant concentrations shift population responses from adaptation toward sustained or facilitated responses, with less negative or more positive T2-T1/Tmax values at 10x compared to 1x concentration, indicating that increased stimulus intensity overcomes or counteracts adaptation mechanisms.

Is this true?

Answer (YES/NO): NO